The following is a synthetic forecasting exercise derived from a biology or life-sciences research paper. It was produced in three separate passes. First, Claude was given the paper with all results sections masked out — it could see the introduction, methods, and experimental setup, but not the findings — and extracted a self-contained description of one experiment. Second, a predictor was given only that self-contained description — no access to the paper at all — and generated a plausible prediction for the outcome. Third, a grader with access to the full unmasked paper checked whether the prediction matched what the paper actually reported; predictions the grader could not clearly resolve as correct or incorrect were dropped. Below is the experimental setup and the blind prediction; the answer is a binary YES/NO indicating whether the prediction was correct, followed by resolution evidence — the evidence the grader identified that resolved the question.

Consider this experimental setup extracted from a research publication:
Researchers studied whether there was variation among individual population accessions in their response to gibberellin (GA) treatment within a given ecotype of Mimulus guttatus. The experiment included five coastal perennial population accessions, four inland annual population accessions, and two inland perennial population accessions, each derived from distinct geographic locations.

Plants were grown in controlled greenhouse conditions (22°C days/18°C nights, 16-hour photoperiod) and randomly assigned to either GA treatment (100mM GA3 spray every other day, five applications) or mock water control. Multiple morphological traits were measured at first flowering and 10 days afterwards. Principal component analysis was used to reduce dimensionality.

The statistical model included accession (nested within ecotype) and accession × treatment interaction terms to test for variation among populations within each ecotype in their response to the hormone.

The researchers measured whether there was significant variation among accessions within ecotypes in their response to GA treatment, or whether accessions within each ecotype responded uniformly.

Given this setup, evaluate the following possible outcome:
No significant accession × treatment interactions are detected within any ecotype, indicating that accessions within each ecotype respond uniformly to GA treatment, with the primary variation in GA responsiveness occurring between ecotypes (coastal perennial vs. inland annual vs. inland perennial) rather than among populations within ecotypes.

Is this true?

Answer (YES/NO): NO